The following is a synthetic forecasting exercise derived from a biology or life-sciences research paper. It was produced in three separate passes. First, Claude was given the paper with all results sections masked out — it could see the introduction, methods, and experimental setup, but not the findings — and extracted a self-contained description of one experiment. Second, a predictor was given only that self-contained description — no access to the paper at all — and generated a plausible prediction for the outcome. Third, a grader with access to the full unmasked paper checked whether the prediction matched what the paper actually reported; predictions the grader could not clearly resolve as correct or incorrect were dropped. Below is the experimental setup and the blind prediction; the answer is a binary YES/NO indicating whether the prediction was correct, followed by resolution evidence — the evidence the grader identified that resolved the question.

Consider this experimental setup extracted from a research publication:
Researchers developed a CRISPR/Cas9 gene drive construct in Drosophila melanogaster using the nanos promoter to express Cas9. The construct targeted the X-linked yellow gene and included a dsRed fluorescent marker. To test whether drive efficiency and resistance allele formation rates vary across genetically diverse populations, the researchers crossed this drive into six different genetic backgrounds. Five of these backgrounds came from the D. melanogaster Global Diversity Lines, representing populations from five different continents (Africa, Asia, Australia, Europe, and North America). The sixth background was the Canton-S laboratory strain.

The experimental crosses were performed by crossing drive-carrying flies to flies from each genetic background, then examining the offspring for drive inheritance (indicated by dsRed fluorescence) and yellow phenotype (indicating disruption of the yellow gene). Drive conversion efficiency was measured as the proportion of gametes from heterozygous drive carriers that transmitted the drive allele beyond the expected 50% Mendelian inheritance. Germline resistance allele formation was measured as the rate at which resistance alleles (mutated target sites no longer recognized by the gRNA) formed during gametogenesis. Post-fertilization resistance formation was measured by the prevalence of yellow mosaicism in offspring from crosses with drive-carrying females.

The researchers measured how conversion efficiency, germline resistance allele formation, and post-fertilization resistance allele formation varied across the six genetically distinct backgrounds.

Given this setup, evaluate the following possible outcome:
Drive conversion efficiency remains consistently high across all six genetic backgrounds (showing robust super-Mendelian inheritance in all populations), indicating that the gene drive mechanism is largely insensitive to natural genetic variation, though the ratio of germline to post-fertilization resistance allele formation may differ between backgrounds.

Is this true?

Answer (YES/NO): NO